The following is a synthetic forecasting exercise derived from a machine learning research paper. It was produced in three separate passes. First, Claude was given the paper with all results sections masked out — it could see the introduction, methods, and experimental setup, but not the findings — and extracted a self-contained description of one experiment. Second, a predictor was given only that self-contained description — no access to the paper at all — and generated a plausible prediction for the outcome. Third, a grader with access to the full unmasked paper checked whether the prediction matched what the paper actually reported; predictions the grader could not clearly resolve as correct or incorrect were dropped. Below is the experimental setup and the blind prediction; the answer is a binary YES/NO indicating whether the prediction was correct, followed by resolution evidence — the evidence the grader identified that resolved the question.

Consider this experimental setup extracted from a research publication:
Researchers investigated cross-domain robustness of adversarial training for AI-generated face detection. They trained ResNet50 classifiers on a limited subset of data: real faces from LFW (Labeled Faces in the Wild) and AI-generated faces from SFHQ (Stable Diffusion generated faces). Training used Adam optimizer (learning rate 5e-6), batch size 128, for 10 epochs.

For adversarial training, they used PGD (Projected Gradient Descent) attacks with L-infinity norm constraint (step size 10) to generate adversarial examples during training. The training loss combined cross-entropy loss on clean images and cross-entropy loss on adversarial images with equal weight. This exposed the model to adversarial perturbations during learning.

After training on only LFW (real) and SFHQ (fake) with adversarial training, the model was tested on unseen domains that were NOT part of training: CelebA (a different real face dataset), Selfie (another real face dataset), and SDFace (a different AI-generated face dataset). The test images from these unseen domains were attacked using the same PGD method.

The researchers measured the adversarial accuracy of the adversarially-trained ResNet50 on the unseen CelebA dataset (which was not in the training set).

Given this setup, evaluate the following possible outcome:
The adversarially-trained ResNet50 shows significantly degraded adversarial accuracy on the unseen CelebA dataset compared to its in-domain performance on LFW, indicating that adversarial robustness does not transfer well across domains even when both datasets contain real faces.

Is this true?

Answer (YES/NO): YES